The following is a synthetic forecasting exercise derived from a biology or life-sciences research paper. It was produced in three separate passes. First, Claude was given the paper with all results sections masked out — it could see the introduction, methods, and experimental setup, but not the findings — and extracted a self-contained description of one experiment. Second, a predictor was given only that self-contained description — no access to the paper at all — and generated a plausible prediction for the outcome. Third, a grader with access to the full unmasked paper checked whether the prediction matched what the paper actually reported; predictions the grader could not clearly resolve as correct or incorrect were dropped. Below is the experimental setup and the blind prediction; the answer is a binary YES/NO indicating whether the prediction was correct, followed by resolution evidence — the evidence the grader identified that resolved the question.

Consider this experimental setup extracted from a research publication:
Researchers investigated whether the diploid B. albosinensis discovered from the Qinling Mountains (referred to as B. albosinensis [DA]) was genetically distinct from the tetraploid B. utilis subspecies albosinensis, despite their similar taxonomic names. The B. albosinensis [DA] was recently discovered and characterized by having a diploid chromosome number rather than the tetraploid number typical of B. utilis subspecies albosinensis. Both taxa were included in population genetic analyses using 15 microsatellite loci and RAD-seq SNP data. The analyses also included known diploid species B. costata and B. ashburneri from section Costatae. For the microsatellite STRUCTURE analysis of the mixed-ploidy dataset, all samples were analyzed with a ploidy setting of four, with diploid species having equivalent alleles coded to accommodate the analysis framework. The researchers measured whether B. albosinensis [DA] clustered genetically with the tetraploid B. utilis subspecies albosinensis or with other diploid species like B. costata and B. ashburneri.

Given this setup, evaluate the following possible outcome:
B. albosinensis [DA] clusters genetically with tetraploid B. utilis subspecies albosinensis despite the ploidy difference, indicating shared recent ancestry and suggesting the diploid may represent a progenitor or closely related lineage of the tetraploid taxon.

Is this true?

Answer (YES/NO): NO